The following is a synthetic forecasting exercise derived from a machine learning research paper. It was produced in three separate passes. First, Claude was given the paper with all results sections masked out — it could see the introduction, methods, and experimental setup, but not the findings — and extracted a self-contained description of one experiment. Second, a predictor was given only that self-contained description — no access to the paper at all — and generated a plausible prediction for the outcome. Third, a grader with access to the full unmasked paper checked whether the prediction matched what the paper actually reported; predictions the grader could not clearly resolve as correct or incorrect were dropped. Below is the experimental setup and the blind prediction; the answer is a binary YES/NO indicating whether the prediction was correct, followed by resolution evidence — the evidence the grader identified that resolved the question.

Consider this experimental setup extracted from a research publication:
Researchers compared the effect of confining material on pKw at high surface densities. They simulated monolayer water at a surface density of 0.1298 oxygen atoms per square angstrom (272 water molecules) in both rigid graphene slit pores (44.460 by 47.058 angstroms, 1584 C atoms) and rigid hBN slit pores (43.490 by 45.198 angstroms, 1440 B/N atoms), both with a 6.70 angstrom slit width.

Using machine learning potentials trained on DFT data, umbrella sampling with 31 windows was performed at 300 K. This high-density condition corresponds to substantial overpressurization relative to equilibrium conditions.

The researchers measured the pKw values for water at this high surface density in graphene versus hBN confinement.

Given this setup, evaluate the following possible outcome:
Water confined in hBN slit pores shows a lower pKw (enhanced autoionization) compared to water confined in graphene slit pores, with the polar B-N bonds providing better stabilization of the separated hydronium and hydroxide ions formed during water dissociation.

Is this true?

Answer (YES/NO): YES